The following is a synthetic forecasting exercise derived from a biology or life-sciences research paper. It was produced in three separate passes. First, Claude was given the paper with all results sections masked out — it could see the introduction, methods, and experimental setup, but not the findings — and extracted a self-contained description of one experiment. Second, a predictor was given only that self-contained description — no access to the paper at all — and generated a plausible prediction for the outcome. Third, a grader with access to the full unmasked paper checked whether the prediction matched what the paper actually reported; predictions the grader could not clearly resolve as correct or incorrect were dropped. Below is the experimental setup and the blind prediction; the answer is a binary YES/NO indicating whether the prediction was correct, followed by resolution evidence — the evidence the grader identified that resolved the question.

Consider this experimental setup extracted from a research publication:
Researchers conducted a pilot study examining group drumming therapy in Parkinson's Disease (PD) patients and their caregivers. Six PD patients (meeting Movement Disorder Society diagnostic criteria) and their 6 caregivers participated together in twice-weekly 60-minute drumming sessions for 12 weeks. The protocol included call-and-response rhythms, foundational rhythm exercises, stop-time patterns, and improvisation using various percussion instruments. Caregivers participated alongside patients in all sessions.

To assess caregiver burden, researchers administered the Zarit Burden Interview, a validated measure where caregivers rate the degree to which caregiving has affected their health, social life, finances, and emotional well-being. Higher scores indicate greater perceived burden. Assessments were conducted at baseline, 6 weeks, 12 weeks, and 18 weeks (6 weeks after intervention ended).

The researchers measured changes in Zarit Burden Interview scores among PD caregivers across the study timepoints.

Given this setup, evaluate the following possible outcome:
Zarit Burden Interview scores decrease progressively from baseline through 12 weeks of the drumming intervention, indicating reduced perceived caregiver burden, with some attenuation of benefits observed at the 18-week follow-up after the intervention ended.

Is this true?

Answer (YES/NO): NO